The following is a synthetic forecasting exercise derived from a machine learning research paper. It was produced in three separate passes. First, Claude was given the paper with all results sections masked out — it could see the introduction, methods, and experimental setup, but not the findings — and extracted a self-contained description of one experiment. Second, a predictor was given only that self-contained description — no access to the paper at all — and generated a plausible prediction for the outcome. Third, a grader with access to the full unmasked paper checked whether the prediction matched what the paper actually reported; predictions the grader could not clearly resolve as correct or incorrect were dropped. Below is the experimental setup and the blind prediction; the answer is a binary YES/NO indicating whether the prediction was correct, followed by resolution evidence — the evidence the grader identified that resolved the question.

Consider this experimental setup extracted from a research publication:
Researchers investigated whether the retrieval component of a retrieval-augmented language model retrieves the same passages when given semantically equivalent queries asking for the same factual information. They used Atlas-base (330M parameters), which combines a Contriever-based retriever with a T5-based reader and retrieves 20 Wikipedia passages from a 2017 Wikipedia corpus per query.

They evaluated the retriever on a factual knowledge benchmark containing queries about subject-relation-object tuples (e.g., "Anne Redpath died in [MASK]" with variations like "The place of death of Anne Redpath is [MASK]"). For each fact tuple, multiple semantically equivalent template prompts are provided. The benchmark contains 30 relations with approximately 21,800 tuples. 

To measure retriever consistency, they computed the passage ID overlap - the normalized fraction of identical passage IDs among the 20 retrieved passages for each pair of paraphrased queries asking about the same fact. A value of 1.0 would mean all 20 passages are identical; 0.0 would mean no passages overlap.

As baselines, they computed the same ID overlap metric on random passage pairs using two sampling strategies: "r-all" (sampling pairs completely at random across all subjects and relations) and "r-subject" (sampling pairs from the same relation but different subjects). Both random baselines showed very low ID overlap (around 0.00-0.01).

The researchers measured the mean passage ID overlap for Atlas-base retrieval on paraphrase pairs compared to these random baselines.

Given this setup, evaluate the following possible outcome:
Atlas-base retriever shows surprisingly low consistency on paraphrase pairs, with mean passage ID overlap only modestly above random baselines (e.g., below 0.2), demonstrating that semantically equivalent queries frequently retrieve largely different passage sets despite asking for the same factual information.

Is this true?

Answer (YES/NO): NO